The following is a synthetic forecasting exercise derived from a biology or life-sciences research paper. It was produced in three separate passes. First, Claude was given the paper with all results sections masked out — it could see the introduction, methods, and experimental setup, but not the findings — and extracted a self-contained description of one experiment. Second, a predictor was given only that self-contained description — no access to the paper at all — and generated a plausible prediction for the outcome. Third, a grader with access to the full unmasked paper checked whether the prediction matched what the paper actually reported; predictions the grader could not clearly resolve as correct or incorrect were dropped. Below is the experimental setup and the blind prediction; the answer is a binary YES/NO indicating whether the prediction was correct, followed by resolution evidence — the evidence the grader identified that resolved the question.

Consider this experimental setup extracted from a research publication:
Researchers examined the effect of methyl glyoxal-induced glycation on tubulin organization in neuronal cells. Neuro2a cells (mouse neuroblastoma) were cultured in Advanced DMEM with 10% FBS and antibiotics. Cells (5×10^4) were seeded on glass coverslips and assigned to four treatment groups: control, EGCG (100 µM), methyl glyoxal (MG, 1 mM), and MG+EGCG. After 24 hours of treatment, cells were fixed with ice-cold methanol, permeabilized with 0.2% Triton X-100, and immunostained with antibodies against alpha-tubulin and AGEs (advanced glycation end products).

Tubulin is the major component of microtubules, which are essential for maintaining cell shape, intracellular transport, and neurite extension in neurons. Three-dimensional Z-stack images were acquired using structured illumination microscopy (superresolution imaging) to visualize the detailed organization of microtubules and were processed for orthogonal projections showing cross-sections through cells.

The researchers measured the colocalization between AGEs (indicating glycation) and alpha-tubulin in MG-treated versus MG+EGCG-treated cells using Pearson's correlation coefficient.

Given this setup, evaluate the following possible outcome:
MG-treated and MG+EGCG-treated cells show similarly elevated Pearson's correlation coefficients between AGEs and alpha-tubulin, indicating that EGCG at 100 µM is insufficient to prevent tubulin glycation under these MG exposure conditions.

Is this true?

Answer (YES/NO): NO